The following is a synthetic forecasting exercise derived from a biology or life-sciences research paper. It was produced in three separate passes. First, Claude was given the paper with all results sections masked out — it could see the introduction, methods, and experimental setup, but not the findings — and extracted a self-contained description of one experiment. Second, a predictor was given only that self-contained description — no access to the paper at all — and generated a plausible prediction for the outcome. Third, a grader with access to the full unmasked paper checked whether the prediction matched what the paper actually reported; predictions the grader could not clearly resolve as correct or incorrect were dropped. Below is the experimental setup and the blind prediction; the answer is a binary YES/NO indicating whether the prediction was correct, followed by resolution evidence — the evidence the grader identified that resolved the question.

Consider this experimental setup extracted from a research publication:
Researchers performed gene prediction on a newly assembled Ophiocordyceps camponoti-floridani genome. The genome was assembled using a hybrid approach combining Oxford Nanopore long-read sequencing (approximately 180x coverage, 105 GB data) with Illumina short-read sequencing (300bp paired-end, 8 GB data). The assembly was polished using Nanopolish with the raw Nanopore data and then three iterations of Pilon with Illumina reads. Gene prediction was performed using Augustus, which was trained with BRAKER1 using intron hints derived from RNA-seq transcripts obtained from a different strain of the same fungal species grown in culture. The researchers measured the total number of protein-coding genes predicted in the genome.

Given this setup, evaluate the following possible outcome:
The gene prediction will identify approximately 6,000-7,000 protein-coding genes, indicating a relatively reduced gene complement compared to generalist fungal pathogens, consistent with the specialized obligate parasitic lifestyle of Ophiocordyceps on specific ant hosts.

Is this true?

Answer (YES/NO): NO